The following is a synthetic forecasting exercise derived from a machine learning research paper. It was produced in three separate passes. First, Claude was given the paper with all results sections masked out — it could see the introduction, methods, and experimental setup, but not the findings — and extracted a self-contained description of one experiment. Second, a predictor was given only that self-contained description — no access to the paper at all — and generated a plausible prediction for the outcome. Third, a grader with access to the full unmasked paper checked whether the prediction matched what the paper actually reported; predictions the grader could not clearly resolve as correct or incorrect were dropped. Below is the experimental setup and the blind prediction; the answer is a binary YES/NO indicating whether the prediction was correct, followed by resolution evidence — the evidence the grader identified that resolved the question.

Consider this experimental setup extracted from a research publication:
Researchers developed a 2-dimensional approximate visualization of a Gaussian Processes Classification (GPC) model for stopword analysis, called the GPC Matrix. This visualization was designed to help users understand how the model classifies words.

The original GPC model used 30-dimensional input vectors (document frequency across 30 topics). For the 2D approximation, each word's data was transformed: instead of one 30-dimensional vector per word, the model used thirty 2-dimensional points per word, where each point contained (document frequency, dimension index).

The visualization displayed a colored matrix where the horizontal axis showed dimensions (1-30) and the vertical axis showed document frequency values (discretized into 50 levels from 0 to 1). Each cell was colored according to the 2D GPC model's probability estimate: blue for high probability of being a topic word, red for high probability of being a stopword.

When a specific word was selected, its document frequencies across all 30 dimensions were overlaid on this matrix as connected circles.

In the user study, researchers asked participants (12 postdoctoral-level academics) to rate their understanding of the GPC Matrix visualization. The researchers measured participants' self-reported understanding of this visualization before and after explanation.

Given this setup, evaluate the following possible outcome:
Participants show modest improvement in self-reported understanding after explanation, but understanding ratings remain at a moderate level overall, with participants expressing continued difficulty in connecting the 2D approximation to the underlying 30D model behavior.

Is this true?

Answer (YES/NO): NO